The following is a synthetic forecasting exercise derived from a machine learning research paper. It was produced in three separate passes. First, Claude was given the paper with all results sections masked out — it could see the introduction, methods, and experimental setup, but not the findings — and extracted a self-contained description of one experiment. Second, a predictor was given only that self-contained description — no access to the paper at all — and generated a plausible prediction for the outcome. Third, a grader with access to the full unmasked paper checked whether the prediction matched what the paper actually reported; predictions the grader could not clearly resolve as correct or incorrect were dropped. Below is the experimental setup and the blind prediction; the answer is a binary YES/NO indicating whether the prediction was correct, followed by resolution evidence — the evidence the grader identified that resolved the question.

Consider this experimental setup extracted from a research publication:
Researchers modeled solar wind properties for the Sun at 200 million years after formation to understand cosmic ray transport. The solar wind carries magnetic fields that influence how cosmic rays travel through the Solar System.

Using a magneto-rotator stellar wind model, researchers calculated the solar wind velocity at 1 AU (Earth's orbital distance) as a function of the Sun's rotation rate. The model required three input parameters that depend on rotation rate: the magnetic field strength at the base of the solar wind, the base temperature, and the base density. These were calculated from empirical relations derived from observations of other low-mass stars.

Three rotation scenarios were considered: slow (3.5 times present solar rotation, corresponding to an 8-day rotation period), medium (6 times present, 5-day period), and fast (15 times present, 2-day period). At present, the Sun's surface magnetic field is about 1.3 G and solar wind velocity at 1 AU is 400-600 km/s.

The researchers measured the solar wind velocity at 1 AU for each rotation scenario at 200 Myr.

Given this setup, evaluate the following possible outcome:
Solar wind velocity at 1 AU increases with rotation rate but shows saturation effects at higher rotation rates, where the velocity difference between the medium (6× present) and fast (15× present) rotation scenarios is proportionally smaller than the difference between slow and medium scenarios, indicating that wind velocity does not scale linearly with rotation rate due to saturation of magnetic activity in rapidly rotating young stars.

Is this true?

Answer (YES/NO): YES